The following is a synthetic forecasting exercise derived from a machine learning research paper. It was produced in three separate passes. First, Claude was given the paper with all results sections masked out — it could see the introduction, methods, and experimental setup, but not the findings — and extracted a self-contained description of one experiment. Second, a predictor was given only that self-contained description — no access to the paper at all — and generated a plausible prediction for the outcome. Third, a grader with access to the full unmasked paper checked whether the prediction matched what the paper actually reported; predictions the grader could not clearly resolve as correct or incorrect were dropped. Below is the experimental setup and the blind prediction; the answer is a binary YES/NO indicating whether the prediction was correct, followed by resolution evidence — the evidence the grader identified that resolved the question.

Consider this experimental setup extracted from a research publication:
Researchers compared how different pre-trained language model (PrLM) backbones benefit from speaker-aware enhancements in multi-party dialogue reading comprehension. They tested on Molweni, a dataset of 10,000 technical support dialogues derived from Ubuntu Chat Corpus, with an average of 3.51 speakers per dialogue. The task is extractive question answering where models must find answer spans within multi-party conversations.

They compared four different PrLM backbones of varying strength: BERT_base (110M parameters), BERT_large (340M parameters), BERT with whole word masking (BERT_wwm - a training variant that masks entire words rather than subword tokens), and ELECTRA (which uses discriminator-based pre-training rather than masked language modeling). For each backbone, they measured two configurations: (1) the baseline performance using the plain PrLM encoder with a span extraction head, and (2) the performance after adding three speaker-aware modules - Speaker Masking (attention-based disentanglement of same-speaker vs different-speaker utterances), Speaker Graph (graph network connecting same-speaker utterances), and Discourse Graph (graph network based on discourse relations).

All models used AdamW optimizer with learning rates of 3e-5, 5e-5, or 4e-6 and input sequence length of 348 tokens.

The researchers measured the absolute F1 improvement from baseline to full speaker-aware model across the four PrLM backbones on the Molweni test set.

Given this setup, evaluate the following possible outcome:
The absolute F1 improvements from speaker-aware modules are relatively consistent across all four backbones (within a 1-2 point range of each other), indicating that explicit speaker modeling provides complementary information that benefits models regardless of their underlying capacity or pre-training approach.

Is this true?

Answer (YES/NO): NO